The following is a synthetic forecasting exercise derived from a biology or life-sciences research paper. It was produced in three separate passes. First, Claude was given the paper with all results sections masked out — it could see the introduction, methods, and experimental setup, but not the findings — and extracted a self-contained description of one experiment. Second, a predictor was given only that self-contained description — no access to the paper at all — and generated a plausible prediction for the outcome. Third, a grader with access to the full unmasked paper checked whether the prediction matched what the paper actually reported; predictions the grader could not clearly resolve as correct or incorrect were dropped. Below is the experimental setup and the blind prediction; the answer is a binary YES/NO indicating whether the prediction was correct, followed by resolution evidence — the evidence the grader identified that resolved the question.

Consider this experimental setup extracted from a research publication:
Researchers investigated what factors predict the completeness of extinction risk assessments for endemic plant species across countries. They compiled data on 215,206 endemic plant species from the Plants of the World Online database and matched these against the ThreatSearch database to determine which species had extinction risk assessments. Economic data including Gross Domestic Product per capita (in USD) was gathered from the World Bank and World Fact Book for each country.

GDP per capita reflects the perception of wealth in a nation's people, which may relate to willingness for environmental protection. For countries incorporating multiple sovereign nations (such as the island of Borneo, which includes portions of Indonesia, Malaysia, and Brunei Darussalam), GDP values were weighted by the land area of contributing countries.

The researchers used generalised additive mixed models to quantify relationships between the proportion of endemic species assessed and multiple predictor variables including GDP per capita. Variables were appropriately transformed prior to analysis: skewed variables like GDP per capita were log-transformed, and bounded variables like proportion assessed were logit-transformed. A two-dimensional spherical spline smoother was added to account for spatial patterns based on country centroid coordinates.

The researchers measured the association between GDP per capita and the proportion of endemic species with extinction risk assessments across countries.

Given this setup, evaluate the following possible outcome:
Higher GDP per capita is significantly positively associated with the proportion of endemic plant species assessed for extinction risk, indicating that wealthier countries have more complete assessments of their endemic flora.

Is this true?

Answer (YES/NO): NO